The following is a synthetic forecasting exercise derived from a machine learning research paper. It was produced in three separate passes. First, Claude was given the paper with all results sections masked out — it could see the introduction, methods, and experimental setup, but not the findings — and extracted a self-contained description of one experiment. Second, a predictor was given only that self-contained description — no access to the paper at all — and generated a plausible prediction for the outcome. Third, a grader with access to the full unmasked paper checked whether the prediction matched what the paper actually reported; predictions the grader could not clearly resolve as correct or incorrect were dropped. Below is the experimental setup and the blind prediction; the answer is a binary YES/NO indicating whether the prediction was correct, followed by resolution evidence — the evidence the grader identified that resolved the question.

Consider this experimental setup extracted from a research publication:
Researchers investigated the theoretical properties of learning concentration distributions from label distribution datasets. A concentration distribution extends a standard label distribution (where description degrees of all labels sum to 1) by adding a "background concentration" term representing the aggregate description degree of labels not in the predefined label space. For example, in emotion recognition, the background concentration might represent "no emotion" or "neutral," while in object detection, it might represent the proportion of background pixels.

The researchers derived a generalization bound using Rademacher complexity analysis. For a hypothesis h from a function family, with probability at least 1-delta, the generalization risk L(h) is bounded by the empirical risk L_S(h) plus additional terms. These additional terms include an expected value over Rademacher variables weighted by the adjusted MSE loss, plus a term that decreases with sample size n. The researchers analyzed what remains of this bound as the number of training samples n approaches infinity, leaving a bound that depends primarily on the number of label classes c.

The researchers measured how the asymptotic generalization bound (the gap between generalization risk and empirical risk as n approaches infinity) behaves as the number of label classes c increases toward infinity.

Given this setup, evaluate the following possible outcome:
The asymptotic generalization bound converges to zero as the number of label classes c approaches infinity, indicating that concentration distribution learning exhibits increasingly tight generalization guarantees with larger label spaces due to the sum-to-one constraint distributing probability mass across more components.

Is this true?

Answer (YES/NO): NO